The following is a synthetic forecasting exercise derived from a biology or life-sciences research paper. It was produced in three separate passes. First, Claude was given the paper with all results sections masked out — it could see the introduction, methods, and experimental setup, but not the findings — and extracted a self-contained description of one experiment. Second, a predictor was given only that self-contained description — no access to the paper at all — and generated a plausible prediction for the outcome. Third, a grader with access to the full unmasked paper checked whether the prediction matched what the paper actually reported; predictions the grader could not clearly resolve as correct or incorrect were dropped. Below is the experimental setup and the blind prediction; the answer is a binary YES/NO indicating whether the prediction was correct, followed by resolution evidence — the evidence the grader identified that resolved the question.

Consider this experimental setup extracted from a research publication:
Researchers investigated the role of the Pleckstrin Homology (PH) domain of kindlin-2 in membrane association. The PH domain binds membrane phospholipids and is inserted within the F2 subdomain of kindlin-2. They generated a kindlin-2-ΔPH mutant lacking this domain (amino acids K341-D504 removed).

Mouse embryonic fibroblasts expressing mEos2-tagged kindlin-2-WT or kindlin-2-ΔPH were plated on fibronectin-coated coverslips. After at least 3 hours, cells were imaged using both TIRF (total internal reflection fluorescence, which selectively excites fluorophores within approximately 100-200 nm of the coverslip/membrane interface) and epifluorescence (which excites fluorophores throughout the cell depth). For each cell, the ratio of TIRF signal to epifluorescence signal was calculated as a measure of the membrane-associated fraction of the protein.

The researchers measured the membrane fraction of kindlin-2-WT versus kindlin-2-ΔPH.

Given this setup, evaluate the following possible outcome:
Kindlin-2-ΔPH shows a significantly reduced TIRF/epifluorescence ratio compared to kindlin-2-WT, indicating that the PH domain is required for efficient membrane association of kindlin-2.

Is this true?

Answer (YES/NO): YES